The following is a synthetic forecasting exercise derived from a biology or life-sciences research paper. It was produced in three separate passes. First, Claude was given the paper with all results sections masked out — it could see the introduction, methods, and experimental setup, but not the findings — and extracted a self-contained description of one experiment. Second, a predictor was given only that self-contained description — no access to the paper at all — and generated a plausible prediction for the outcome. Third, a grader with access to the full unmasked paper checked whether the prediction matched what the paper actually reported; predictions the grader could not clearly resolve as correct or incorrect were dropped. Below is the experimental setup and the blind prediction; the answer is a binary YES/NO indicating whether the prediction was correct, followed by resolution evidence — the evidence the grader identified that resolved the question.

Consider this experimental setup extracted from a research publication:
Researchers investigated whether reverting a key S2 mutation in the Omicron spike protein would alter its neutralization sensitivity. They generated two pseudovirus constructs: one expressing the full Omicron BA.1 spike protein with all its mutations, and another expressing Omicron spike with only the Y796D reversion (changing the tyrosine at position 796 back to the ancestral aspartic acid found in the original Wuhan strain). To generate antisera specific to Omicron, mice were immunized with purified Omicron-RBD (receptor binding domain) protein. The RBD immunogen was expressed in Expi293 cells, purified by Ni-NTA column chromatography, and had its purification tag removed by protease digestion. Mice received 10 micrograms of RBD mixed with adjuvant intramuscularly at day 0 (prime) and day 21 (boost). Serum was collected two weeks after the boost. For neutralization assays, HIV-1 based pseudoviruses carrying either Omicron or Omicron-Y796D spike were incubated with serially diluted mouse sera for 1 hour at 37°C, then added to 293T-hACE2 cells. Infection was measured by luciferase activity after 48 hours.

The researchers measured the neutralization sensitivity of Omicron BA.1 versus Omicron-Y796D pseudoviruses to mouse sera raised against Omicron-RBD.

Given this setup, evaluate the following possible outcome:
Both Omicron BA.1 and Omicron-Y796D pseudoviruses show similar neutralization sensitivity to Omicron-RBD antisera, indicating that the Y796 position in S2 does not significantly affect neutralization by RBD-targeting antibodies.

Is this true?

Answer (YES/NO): NO